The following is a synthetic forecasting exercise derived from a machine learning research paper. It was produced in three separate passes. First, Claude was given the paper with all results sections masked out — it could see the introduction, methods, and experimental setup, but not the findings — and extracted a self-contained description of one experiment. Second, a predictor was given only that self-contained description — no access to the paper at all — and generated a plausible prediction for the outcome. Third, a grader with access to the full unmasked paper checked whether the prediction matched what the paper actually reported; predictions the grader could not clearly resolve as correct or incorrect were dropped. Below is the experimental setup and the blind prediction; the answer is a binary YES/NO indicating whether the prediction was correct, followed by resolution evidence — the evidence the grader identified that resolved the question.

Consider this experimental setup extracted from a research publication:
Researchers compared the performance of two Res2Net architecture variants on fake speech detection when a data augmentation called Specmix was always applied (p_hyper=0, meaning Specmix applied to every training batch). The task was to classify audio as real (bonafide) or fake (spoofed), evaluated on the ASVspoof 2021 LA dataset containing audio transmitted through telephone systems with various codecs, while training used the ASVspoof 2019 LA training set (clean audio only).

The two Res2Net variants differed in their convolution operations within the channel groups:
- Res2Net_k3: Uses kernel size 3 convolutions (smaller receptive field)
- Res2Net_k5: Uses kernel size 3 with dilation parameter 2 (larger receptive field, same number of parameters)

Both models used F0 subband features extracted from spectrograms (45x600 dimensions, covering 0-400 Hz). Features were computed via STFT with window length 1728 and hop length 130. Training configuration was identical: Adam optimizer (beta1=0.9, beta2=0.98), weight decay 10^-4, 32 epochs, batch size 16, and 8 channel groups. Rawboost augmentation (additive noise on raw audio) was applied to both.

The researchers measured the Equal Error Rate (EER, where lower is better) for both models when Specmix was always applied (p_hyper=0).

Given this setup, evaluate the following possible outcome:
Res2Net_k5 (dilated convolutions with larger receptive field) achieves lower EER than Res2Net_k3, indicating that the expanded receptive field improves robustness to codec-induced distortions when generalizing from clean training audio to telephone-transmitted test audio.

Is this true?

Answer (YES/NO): YES